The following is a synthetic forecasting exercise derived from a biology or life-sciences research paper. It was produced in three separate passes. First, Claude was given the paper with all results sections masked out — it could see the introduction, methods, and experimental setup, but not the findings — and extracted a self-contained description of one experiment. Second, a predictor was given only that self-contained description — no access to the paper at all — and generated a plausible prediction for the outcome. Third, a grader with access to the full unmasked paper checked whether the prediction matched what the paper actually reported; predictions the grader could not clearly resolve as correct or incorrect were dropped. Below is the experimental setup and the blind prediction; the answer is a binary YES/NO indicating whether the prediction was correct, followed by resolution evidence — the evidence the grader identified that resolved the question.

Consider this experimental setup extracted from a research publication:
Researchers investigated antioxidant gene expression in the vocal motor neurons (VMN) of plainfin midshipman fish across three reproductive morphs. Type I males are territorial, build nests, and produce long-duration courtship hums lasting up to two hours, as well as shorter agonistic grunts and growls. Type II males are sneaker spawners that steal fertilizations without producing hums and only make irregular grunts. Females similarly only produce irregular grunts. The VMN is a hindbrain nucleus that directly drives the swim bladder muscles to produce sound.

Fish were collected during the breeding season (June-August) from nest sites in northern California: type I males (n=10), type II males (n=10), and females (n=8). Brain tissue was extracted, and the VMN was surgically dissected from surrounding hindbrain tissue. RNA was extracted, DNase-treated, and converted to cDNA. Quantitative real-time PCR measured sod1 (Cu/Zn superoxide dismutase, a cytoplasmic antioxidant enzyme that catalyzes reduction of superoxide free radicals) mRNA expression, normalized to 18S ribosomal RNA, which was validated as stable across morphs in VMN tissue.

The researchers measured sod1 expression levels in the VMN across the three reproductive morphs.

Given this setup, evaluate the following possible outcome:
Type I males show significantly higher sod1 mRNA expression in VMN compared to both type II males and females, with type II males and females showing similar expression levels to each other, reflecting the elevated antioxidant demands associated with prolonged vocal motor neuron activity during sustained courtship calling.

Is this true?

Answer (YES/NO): NO